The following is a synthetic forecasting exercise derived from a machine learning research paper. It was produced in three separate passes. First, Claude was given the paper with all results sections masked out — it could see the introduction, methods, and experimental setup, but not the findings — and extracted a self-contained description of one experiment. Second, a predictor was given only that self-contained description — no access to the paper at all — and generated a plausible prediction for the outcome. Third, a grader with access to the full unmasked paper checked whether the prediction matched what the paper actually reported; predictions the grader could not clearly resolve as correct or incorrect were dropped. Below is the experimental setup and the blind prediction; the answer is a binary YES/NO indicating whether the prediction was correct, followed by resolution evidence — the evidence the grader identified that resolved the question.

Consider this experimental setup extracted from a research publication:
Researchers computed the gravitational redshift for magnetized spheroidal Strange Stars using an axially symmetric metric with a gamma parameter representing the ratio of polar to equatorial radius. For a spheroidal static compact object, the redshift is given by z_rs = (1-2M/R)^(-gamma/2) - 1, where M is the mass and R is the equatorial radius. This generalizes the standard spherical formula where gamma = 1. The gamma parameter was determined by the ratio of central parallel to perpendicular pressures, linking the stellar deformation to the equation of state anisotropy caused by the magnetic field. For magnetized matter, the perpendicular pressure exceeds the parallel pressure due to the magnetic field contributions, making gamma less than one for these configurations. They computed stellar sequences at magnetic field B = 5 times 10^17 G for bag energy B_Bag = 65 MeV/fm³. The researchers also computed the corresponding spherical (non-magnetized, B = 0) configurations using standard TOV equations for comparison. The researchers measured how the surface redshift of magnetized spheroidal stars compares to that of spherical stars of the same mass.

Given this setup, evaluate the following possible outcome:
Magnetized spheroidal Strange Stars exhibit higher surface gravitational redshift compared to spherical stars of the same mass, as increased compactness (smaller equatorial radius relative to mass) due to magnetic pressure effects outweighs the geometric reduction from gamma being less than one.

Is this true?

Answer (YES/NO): NO